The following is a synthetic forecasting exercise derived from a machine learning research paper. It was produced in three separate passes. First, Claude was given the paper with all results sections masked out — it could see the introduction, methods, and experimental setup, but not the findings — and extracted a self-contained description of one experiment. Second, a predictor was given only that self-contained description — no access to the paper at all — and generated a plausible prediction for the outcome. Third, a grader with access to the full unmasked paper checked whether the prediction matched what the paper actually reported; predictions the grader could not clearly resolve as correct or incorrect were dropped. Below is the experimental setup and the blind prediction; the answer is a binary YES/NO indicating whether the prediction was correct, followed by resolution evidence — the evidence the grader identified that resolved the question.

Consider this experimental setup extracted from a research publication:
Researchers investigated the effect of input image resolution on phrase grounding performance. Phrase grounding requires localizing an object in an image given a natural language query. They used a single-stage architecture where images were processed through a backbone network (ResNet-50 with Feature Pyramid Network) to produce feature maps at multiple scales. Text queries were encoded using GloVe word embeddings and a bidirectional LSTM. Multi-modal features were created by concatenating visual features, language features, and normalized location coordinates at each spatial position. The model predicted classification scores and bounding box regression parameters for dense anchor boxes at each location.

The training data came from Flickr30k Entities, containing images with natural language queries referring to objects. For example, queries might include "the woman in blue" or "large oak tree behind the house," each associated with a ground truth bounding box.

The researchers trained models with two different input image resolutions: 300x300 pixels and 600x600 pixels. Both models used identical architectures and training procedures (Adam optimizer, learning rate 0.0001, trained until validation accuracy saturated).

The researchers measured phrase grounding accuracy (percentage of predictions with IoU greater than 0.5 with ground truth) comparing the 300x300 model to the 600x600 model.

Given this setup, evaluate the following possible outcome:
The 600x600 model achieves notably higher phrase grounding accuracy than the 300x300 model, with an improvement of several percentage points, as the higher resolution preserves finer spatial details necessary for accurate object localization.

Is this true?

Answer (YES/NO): YES